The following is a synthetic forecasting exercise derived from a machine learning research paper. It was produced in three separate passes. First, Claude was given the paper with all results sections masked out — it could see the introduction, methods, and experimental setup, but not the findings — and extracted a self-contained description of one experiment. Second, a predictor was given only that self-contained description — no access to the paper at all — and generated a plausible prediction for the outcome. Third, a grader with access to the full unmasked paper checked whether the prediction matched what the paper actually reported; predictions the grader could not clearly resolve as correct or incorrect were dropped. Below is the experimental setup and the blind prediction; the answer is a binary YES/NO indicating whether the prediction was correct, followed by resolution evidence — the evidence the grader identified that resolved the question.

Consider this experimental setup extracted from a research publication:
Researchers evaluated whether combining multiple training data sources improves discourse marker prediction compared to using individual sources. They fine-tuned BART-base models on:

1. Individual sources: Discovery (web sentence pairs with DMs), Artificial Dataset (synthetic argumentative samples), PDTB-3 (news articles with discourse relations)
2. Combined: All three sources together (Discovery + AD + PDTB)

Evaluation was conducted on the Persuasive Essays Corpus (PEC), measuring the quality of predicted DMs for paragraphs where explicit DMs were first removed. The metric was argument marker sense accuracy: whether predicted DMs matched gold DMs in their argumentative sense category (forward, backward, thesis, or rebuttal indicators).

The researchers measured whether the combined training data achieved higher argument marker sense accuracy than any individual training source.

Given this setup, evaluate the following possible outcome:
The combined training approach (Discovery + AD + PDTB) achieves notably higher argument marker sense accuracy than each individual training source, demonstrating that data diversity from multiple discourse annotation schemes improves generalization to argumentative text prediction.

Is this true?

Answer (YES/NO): NO